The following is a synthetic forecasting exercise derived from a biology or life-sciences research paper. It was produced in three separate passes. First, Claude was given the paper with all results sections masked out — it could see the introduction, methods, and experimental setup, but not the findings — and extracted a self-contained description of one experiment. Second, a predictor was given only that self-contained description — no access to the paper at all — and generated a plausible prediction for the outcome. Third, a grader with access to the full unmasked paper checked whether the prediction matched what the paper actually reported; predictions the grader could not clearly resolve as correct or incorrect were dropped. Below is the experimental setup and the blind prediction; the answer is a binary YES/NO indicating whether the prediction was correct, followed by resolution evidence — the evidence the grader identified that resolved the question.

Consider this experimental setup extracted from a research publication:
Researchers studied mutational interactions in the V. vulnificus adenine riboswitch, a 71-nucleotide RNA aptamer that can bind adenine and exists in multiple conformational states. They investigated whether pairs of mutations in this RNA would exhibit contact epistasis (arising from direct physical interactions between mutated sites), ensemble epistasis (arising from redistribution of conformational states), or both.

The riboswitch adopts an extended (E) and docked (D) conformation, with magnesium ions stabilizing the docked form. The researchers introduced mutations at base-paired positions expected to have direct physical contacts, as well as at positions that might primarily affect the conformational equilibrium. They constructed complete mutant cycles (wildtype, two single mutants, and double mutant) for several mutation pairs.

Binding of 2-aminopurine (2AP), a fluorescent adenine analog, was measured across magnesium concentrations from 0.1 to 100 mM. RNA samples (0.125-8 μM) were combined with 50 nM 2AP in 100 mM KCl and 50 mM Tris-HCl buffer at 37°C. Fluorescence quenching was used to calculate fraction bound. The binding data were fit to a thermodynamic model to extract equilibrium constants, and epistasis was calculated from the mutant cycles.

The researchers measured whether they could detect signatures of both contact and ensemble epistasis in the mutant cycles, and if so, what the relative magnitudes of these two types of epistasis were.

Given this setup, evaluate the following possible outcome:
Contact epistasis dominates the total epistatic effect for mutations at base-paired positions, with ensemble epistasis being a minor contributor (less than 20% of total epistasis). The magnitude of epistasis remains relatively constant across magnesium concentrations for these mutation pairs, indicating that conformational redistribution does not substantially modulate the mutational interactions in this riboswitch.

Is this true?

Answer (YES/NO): NO